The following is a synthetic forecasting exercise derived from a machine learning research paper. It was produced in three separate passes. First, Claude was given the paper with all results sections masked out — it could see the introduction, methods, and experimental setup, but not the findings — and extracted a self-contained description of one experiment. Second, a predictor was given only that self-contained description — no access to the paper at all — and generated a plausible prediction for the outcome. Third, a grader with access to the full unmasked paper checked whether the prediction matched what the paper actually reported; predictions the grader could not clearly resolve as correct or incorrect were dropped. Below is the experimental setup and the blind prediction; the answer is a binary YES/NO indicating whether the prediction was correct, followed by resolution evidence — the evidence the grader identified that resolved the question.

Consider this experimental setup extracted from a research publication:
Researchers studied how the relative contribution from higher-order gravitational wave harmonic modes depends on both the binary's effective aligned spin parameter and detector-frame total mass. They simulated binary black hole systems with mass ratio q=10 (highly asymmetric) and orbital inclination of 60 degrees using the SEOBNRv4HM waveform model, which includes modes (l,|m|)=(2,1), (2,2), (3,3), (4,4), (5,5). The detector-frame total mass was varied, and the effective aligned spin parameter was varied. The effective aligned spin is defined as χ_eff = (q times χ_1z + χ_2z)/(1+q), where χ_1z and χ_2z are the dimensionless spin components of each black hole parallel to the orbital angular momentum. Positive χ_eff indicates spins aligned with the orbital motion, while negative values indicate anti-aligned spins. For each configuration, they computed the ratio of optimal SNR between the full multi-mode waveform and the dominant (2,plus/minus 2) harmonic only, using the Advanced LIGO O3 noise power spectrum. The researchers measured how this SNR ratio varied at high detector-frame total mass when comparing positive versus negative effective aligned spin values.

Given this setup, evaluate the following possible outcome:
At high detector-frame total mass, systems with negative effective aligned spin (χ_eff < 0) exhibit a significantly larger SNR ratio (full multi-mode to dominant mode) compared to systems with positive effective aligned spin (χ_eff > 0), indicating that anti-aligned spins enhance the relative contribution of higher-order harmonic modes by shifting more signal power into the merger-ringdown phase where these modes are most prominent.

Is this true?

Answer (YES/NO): YES